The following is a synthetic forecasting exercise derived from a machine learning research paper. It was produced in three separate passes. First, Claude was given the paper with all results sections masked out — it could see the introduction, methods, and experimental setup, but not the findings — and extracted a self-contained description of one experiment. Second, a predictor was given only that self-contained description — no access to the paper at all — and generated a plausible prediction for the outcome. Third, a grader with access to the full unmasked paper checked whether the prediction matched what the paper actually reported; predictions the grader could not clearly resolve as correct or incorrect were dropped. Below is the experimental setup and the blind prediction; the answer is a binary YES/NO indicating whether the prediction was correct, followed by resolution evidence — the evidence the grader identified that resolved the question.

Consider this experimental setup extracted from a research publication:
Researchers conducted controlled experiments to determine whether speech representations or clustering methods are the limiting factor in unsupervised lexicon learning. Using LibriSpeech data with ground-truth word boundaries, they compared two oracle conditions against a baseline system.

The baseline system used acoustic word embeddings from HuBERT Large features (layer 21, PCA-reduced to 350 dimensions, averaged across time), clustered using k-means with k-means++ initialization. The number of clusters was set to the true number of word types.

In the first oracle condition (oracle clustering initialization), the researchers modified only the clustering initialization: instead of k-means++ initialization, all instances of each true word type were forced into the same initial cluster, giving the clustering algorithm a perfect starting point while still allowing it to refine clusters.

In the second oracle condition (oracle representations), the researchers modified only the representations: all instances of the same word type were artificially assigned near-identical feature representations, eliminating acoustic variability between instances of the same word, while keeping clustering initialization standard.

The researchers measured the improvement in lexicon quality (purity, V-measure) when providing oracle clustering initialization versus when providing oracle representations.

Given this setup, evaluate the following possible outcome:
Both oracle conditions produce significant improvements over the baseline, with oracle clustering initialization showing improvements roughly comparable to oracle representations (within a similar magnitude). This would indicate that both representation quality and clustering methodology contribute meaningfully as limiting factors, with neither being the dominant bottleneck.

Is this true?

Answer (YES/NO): NO